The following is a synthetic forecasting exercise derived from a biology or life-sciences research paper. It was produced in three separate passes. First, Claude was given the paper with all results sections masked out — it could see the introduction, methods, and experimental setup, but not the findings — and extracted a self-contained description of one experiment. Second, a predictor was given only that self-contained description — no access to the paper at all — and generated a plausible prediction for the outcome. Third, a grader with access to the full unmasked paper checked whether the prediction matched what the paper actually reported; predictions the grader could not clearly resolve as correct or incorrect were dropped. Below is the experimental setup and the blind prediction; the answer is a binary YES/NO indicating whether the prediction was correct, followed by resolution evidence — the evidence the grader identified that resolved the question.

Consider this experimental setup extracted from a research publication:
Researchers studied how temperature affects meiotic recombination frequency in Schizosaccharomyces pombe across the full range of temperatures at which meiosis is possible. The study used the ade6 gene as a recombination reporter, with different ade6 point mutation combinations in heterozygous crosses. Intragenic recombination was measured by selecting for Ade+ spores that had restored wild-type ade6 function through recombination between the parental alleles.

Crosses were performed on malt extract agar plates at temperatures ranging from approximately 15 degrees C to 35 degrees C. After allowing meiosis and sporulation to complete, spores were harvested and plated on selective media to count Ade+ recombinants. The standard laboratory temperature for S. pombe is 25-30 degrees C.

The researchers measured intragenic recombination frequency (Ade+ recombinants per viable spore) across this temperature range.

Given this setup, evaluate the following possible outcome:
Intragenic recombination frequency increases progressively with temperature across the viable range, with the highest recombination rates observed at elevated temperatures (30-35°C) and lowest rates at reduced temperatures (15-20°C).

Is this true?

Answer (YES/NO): NO